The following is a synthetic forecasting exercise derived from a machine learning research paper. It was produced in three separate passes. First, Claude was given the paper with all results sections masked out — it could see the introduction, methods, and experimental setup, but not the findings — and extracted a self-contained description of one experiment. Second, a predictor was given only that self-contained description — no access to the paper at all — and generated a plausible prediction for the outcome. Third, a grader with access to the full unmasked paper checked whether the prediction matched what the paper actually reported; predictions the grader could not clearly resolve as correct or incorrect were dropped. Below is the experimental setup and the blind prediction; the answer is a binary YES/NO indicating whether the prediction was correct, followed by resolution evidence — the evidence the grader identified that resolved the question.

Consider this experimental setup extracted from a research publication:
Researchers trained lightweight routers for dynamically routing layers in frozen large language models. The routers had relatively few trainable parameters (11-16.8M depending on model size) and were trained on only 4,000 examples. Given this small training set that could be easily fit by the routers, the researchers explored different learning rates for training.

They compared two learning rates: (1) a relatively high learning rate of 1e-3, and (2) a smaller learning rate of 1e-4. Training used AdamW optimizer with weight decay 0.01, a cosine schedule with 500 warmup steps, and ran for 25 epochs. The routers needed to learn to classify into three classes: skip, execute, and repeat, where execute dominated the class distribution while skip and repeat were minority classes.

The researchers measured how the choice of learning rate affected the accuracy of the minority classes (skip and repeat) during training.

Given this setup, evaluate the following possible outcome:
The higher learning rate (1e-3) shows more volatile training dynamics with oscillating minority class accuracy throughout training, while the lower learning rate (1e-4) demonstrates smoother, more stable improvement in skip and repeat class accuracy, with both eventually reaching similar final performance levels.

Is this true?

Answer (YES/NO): NO